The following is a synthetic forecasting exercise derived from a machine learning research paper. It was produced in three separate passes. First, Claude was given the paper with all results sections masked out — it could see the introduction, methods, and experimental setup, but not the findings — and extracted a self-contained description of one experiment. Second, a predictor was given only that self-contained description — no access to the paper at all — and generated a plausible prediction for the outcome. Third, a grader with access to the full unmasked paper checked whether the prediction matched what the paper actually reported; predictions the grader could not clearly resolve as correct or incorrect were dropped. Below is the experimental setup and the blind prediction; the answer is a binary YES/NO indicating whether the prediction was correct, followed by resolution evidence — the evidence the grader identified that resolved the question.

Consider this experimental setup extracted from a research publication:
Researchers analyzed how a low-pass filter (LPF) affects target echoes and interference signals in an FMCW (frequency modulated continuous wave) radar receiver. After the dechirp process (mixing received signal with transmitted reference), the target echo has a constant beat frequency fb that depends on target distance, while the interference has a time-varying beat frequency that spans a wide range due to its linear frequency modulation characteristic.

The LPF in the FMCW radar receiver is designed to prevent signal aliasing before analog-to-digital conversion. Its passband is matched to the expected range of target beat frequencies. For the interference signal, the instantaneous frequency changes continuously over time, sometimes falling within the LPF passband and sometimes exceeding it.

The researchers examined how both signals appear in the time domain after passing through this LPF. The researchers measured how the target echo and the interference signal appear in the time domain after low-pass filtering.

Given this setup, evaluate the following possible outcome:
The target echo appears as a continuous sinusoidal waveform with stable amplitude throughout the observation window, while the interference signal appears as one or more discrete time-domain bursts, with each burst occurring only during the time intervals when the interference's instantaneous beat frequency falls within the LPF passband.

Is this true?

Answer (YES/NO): YES